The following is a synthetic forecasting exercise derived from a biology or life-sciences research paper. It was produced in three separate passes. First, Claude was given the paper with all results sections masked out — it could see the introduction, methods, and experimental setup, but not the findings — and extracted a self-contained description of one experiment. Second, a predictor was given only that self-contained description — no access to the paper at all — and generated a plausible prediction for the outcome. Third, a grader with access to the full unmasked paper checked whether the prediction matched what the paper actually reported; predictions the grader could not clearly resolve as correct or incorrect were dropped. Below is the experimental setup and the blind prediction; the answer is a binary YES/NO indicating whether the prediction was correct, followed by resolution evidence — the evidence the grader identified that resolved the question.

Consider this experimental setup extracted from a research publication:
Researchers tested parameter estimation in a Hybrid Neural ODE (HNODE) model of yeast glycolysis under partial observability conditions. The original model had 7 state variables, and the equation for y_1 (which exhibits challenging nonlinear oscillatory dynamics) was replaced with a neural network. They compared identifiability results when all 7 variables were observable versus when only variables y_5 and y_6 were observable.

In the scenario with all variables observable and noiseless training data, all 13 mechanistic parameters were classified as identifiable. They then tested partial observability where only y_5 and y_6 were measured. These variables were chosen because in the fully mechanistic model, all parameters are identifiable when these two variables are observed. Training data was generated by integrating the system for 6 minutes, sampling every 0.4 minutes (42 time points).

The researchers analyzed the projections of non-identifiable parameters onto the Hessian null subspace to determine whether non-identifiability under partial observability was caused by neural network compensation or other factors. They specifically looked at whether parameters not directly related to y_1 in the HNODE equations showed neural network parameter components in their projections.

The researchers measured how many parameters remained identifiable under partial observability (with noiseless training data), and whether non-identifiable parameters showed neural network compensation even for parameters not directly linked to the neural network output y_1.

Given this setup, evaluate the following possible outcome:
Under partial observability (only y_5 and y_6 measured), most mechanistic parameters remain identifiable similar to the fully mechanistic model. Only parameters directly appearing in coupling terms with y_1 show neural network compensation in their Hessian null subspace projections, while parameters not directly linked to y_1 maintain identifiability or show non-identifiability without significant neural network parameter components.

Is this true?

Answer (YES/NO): NO